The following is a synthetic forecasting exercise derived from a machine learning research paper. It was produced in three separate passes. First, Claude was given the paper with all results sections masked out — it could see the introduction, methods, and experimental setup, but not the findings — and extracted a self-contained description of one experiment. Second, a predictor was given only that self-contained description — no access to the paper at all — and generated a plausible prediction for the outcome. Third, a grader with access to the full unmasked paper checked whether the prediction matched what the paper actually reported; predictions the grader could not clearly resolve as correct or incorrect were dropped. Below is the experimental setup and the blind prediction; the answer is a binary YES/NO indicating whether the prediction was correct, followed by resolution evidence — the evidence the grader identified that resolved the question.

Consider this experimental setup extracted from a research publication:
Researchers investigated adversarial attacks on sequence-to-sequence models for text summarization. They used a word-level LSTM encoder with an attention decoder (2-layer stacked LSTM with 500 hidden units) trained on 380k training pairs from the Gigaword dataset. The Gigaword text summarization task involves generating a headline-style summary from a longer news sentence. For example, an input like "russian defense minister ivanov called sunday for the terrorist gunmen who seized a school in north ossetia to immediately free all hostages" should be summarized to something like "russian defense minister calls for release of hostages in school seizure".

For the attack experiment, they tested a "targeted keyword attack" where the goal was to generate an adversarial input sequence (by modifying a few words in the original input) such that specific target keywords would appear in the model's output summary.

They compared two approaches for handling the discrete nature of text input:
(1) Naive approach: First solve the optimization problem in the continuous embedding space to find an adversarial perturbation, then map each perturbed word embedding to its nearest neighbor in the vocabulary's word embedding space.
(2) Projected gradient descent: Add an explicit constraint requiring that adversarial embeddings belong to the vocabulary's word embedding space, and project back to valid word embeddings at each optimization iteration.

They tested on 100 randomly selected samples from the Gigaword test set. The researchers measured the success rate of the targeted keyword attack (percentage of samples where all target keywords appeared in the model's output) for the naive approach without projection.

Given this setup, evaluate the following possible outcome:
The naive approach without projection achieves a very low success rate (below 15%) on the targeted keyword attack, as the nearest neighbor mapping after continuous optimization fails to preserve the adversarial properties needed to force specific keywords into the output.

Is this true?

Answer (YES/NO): YES